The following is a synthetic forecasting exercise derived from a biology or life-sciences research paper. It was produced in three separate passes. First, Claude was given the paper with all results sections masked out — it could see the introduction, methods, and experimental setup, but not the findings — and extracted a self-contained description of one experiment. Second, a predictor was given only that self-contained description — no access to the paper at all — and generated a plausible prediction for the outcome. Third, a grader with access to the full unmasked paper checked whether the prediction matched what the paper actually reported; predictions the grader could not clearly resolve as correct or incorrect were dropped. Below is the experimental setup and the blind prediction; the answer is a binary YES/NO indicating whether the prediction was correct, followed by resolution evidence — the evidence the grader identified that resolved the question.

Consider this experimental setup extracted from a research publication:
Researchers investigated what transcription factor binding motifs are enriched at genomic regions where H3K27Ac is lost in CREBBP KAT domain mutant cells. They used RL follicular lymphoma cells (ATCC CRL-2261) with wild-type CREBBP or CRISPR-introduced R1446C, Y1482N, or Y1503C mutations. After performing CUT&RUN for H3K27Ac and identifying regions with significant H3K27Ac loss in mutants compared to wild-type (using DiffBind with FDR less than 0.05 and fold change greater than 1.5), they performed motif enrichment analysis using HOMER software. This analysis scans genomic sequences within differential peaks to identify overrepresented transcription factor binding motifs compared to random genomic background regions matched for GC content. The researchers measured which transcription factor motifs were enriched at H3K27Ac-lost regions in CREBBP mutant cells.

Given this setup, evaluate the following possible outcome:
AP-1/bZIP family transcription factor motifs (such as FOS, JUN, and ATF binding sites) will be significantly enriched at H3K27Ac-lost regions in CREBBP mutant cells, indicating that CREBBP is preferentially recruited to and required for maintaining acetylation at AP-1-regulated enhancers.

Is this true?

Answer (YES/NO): YES